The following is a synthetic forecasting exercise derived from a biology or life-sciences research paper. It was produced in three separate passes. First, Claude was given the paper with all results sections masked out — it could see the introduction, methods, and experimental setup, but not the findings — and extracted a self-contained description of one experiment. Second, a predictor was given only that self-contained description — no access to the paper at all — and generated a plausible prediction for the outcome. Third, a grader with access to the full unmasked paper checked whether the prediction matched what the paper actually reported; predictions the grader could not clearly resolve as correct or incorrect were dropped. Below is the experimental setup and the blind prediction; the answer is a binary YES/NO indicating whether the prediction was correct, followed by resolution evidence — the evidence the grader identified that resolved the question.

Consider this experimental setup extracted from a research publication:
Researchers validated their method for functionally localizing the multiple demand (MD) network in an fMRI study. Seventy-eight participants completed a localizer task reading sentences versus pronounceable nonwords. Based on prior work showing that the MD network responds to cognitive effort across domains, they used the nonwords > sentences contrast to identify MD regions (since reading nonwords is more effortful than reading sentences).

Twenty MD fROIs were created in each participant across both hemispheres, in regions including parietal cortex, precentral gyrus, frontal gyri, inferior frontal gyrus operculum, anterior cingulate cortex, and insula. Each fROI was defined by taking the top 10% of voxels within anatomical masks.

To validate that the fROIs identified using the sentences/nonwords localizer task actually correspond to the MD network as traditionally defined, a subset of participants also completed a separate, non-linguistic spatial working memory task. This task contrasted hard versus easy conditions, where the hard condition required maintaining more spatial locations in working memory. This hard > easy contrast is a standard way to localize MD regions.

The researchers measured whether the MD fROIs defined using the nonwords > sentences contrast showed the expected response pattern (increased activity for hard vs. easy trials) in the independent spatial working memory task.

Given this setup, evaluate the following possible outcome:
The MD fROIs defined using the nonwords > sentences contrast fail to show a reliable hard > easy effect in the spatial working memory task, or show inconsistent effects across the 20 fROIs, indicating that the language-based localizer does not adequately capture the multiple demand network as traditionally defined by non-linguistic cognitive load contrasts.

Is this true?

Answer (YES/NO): NO